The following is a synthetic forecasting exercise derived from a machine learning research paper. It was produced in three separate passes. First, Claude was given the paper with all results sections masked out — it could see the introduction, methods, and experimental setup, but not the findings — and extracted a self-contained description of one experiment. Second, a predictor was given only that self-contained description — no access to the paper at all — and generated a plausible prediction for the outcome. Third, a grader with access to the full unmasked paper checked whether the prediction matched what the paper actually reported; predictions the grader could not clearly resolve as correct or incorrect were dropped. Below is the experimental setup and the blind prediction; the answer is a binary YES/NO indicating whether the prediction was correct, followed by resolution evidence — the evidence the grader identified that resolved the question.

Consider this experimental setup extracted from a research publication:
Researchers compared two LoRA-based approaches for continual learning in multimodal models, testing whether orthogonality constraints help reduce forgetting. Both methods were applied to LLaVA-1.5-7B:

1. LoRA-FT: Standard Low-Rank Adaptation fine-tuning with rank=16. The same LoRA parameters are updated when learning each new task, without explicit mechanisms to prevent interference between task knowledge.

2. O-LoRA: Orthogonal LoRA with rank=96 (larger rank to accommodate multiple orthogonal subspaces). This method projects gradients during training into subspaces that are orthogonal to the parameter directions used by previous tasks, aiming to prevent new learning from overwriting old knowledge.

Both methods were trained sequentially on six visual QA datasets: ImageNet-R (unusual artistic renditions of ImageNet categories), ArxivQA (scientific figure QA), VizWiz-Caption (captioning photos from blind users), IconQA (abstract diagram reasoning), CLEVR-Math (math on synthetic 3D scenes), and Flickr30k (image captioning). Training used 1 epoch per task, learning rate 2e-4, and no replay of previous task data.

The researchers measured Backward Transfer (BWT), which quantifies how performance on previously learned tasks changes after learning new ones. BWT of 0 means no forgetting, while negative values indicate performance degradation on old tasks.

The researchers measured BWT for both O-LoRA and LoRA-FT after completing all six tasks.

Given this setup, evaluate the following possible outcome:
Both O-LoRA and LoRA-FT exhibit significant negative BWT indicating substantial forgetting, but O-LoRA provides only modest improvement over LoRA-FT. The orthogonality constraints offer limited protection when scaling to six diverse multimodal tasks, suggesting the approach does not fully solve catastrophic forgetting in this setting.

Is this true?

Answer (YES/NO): YES